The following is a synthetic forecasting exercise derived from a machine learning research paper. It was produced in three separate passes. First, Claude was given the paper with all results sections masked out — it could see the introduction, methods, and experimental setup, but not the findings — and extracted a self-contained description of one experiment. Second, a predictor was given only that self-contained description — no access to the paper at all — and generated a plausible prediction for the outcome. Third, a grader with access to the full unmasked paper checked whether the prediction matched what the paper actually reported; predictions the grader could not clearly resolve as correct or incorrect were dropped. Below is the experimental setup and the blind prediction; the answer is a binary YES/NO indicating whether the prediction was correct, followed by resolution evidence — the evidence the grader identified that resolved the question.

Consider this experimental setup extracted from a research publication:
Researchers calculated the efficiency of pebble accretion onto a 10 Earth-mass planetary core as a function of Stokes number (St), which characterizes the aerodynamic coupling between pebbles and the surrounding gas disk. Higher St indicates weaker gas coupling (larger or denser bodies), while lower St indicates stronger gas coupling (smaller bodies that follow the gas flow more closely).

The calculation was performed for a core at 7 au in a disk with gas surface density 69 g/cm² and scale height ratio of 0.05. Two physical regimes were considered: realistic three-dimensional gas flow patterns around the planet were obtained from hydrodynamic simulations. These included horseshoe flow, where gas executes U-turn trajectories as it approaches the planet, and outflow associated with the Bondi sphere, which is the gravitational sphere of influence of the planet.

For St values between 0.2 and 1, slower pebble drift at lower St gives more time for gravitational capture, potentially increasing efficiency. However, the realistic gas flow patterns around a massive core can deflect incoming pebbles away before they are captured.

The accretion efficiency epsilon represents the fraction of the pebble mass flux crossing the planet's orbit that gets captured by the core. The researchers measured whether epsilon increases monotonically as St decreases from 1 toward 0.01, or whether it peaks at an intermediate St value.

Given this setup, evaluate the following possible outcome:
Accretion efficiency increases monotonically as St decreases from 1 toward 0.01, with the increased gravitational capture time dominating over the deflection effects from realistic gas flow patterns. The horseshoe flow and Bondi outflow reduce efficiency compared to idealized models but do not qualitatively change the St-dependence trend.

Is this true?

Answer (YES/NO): NO